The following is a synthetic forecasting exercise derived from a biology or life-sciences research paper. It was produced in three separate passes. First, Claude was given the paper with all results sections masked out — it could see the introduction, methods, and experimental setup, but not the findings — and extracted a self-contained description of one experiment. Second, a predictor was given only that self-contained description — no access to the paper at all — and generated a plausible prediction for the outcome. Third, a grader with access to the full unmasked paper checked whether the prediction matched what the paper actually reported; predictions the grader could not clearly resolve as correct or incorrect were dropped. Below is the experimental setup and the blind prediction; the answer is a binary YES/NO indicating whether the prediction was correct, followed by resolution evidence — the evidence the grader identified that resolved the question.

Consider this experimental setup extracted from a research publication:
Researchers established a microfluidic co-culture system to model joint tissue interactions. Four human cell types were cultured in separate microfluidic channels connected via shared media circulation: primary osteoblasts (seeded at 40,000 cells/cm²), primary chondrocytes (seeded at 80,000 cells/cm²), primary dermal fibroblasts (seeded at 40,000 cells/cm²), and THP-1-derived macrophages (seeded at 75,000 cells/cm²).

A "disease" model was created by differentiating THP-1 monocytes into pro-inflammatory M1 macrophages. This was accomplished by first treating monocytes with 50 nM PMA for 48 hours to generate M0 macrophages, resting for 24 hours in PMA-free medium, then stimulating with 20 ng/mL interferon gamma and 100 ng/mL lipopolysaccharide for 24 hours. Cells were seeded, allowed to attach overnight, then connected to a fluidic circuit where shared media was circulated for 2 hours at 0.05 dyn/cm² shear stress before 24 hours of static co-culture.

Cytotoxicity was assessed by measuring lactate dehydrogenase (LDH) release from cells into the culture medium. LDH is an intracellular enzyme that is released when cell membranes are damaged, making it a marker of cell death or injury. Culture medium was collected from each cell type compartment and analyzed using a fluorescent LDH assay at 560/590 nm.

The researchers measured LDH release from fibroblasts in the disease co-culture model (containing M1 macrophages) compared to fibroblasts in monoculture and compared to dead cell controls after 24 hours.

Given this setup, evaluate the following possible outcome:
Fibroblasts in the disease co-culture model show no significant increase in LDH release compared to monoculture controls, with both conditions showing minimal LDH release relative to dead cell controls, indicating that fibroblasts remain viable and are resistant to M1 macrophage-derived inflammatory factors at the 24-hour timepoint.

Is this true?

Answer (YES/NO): YES